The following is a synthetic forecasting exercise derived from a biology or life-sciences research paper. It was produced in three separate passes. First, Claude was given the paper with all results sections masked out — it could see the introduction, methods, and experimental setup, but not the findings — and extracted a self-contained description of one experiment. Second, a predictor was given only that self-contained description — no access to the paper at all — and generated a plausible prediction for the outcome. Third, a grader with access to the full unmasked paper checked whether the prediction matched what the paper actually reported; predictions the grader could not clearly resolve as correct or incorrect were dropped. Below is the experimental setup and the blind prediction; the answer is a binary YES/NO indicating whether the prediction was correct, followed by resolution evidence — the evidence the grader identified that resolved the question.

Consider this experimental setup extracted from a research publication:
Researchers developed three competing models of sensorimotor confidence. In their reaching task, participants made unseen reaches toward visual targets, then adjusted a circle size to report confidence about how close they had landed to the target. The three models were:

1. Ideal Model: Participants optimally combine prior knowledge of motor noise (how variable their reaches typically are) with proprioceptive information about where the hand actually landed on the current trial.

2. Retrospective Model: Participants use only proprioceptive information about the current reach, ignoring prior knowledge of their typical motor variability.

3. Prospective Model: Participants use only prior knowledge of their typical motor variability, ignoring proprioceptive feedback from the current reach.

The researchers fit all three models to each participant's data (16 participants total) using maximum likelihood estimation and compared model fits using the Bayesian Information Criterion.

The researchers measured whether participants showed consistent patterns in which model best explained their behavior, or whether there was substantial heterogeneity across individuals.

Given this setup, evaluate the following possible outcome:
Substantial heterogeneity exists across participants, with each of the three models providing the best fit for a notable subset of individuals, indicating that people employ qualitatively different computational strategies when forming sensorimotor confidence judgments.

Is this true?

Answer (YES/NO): NO